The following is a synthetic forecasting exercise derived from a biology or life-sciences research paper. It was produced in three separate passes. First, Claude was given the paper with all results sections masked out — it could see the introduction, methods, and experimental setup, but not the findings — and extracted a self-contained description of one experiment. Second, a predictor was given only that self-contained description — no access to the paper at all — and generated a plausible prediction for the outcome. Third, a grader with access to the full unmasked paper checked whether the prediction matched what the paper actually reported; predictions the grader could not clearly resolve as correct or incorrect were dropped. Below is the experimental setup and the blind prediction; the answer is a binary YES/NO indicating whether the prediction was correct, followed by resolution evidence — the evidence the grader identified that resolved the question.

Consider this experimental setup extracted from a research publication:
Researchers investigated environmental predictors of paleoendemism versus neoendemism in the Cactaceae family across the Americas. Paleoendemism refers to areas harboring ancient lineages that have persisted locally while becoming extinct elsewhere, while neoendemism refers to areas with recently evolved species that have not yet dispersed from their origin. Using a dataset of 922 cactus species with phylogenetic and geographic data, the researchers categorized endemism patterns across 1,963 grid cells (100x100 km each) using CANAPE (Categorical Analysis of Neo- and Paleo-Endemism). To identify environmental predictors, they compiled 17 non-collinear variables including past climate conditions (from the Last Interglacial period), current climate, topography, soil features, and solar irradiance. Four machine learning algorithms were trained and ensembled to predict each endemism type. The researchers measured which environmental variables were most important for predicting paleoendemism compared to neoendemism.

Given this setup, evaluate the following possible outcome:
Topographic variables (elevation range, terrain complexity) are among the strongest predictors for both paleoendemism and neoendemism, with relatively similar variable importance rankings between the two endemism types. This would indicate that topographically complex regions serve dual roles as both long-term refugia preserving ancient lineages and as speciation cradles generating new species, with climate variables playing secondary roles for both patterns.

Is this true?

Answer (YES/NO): NO